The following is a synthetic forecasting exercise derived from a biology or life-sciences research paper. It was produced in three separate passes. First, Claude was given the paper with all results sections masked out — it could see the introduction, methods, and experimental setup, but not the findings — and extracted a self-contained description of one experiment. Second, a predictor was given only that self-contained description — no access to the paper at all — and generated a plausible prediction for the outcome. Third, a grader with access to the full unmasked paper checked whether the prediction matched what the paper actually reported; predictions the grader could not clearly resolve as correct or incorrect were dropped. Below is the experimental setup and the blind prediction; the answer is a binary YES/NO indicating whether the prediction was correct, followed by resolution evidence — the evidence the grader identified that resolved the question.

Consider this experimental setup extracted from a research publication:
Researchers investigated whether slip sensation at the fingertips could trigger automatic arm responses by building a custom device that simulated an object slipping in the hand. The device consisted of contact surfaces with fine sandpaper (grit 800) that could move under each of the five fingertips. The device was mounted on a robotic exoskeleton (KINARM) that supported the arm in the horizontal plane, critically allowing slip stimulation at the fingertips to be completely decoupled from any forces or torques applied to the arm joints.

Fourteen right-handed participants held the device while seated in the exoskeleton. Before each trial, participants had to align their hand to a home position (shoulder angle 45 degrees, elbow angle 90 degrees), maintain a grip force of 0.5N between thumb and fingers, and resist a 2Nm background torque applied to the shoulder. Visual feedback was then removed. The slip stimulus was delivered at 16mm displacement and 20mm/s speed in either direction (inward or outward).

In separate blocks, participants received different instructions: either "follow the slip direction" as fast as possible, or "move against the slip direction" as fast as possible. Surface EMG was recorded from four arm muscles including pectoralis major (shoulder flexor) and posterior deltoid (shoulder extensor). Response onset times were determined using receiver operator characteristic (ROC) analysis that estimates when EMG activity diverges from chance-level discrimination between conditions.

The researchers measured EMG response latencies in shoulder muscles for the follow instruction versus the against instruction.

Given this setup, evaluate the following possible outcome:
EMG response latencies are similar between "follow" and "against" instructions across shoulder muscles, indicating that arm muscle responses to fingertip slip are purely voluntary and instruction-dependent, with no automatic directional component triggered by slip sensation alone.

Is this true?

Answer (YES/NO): NO